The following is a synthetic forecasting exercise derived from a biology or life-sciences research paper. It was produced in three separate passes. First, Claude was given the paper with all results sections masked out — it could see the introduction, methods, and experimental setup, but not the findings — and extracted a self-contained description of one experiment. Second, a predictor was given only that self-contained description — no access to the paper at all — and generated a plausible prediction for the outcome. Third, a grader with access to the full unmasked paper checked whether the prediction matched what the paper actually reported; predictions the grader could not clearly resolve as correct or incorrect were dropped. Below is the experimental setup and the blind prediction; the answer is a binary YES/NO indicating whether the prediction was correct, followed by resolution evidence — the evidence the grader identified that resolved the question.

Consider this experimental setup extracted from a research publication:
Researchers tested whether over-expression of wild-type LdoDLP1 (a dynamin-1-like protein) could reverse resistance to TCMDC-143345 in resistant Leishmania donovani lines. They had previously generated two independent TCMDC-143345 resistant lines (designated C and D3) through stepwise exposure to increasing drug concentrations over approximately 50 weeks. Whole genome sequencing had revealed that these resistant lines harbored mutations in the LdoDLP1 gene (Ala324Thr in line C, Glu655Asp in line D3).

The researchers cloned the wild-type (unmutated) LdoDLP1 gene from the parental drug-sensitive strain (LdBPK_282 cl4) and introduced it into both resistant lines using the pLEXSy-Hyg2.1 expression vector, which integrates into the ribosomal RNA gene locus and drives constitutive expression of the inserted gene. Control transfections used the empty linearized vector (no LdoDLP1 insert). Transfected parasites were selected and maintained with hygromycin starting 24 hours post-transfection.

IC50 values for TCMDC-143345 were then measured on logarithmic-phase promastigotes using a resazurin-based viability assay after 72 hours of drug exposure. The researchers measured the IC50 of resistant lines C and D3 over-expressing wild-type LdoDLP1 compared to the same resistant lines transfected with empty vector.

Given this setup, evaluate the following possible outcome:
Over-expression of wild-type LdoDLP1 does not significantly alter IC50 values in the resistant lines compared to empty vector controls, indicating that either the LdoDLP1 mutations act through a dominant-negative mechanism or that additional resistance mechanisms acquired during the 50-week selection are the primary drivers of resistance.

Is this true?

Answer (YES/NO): NO